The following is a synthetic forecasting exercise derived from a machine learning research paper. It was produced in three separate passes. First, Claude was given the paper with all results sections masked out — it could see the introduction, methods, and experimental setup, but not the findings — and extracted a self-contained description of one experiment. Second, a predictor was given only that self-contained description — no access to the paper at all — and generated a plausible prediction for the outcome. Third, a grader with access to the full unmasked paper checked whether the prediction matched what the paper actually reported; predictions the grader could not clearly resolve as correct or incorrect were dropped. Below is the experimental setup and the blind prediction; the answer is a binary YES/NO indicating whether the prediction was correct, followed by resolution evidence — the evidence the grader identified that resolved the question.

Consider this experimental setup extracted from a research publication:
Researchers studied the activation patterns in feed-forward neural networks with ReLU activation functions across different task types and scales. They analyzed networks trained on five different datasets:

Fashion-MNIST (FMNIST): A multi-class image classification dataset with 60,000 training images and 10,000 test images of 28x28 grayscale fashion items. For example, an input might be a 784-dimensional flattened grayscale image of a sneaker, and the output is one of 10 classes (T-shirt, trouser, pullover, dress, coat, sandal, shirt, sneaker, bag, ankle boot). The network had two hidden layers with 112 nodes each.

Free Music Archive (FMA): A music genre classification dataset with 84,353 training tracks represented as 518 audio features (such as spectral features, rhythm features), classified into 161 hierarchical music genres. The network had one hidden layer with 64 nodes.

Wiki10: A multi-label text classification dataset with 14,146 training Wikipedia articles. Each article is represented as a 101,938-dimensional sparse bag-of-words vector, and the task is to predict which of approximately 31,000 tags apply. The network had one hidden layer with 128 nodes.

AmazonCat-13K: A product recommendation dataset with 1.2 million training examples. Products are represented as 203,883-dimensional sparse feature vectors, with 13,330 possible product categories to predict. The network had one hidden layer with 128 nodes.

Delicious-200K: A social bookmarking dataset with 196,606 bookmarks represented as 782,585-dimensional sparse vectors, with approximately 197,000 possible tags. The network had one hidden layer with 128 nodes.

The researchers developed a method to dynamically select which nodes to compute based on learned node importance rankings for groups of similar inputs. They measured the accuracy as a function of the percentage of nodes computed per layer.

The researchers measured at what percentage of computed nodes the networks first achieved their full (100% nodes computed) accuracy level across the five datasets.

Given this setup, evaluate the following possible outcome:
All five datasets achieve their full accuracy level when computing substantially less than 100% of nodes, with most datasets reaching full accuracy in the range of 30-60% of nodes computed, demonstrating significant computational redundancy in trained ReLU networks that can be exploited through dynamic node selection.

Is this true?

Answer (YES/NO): NO